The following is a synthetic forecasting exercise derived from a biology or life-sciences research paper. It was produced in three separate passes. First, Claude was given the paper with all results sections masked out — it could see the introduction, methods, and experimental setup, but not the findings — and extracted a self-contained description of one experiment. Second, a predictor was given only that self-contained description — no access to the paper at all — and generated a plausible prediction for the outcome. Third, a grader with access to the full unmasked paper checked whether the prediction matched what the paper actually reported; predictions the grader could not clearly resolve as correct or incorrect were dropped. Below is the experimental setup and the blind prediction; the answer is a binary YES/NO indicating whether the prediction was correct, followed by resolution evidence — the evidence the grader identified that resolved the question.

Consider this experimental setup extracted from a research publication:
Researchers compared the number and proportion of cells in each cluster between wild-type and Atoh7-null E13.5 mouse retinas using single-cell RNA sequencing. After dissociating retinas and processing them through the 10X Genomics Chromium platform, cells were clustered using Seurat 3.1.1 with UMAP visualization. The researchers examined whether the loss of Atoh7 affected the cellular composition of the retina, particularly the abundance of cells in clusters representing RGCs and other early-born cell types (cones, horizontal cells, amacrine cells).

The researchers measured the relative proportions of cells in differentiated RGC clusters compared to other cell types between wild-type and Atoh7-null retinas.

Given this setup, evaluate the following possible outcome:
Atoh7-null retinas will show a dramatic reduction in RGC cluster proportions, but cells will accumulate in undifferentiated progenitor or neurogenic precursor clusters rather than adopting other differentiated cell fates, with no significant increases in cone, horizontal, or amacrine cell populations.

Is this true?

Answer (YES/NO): NO